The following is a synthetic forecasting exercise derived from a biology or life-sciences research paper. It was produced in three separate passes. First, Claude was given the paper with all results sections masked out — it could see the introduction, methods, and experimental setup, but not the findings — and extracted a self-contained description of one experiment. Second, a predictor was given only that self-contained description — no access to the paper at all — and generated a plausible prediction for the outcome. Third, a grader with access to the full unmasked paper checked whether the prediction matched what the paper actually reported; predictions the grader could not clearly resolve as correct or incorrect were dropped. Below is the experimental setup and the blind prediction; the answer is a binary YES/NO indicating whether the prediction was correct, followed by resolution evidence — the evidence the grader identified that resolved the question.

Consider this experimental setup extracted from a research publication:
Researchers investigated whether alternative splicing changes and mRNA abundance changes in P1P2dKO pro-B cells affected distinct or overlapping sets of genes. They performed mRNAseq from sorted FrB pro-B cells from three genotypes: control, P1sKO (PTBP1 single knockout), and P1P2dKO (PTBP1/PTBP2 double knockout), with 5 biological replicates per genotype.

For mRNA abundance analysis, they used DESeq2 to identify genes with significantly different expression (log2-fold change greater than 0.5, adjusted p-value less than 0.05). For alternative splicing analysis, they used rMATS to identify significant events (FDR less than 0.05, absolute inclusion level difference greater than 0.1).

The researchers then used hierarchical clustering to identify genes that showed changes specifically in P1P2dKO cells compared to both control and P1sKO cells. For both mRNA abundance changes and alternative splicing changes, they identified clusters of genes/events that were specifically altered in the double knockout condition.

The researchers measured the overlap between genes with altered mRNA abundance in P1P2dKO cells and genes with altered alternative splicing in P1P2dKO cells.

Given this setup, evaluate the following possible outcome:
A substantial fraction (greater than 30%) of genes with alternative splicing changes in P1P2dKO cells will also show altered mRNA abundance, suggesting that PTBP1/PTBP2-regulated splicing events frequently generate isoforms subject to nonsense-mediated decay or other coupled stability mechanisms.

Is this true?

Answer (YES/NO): NO